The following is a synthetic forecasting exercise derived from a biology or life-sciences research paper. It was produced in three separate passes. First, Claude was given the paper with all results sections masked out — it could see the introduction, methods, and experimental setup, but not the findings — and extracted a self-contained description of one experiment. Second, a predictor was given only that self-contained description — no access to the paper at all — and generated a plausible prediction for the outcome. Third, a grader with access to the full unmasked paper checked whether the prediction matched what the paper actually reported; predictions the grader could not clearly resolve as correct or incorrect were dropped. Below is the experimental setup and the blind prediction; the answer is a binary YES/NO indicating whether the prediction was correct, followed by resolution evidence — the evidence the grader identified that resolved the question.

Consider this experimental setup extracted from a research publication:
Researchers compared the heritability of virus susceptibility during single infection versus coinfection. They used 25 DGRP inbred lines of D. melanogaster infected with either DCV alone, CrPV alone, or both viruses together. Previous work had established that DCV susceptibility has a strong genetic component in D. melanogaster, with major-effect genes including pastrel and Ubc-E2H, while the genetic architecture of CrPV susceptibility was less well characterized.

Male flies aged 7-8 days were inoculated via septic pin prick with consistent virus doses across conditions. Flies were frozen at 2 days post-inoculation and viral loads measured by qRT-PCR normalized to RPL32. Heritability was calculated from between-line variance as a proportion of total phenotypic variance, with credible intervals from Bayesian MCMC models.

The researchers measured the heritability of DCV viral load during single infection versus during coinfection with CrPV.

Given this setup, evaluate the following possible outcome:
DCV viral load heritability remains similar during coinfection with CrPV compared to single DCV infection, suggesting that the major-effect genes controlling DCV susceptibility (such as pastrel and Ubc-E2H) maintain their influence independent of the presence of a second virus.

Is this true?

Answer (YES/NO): YES